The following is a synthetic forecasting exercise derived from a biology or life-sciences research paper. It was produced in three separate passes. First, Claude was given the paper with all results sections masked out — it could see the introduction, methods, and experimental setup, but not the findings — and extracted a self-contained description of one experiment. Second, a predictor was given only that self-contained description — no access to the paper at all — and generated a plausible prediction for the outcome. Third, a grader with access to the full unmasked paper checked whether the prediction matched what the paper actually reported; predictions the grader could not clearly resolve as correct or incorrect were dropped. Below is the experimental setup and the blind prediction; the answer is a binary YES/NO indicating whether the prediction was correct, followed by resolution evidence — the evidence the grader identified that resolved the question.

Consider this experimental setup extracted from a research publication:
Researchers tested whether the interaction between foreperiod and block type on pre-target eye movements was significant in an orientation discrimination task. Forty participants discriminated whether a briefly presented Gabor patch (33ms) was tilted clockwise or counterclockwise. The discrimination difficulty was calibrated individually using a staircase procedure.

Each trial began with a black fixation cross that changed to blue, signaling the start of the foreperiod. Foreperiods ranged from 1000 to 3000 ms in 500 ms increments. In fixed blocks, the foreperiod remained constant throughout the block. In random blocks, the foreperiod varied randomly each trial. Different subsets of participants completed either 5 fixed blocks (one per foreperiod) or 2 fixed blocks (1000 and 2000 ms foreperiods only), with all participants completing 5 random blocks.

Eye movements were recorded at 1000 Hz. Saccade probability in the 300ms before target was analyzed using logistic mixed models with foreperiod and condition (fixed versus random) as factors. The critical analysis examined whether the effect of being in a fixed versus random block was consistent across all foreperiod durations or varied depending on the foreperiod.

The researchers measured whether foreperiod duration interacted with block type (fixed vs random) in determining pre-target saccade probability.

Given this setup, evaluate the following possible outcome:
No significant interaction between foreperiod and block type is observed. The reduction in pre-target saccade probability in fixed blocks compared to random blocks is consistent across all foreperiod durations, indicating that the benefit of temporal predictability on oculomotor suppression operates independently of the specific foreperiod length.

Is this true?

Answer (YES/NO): NO